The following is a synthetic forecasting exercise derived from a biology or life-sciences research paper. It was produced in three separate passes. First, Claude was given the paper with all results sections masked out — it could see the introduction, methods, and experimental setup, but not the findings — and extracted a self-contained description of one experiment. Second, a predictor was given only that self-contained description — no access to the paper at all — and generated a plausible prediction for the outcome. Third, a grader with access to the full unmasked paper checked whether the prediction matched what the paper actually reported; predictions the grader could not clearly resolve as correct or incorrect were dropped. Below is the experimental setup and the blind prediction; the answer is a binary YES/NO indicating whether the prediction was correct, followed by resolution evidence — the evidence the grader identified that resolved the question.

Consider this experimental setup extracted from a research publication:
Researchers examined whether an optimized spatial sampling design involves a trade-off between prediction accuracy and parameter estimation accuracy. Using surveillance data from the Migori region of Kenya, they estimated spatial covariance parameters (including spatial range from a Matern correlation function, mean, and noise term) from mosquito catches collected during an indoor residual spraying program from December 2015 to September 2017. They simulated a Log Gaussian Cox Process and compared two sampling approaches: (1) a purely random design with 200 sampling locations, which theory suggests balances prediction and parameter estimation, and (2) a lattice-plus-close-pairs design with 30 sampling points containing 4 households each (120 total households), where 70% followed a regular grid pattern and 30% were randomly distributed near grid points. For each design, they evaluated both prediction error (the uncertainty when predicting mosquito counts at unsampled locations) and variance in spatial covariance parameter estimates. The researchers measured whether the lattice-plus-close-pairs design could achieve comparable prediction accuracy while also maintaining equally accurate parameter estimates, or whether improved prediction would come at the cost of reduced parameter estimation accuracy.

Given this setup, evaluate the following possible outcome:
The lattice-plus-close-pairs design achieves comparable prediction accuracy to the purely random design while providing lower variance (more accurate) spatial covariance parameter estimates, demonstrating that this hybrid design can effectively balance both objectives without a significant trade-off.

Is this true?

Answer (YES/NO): NO